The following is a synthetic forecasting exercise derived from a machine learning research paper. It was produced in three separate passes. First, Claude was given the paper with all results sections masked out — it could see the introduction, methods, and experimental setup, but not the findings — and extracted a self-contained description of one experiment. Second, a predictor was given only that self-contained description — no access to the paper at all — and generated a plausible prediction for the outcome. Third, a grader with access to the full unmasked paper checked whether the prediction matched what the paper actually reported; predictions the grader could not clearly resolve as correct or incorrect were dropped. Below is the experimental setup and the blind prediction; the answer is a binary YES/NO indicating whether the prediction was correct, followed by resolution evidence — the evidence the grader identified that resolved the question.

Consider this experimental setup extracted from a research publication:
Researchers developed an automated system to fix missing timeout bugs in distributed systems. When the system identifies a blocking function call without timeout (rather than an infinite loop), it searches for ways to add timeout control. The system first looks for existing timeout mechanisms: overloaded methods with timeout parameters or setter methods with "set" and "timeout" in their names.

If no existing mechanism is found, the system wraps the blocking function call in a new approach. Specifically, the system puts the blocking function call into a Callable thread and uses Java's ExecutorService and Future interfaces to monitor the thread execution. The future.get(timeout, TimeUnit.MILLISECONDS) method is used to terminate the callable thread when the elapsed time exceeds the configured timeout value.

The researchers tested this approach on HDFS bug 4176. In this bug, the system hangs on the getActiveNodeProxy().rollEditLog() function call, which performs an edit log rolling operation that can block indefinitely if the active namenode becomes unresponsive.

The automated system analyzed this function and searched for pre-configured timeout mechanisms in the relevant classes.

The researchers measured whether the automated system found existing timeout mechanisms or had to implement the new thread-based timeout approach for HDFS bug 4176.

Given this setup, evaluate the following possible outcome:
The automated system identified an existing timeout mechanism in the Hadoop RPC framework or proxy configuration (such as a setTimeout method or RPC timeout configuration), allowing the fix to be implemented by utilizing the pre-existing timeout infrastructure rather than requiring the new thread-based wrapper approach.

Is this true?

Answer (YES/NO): NO